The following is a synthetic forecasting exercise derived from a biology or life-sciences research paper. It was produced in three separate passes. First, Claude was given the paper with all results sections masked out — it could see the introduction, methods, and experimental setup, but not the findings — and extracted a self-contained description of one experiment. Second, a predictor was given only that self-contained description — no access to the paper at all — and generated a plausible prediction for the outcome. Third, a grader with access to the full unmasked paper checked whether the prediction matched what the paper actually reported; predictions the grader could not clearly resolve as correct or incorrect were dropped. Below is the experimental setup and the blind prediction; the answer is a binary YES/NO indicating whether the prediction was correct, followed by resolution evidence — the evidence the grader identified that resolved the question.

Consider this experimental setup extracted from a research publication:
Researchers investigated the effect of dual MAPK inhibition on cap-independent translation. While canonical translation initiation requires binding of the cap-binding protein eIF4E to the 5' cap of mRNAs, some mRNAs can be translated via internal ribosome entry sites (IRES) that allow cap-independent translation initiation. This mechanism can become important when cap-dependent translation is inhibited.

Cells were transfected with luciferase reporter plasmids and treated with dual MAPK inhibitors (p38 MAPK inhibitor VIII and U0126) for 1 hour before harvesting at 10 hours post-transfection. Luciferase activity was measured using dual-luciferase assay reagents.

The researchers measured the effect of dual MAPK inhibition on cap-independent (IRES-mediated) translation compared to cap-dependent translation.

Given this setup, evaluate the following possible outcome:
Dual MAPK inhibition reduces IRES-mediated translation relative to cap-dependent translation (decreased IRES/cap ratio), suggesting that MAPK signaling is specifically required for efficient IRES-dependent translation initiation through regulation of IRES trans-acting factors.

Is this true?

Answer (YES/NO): NO